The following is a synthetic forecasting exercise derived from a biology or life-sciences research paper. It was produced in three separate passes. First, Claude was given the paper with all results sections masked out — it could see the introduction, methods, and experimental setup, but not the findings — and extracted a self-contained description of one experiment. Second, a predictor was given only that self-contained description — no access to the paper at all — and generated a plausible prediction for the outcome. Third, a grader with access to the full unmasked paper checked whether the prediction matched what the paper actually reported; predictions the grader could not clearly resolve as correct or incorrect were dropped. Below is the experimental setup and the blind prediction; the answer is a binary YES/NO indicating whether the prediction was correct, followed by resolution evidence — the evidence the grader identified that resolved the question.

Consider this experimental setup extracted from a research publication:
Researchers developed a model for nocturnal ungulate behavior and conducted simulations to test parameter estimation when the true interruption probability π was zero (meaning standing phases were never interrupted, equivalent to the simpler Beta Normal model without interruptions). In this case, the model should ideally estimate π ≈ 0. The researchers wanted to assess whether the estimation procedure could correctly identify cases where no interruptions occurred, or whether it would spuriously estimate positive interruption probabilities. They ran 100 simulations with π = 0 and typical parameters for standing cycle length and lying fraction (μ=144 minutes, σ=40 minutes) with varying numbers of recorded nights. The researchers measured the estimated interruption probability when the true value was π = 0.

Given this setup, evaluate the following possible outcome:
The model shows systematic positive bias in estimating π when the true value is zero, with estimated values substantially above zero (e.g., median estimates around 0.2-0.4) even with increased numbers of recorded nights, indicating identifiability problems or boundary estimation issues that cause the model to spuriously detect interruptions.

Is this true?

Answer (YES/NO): NO